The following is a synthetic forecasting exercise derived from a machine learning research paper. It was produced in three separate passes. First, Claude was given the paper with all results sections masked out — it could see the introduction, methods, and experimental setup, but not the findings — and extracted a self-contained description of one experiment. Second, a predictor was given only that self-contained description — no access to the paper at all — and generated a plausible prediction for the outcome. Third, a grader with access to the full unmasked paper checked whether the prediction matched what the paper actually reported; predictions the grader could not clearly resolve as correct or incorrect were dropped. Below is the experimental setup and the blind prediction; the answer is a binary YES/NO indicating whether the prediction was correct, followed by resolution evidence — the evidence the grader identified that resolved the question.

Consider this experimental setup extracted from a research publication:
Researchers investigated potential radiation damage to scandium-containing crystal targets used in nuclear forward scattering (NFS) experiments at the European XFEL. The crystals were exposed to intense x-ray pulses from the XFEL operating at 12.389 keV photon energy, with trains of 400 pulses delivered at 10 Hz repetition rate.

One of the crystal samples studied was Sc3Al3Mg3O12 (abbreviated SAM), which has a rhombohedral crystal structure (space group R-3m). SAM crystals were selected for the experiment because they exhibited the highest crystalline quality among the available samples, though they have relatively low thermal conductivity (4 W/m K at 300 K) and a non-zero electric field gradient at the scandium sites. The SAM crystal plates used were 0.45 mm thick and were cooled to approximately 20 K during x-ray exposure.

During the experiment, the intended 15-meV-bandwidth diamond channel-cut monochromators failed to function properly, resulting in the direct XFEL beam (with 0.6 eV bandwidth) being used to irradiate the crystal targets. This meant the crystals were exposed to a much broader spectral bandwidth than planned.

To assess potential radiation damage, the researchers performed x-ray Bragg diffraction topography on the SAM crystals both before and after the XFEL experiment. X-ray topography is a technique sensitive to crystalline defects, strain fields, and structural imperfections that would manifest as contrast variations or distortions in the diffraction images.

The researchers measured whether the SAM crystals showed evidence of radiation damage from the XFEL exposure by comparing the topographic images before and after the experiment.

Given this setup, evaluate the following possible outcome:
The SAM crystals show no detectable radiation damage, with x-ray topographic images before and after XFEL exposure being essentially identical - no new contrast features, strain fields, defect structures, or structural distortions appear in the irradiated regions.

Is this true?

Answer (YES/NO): YES